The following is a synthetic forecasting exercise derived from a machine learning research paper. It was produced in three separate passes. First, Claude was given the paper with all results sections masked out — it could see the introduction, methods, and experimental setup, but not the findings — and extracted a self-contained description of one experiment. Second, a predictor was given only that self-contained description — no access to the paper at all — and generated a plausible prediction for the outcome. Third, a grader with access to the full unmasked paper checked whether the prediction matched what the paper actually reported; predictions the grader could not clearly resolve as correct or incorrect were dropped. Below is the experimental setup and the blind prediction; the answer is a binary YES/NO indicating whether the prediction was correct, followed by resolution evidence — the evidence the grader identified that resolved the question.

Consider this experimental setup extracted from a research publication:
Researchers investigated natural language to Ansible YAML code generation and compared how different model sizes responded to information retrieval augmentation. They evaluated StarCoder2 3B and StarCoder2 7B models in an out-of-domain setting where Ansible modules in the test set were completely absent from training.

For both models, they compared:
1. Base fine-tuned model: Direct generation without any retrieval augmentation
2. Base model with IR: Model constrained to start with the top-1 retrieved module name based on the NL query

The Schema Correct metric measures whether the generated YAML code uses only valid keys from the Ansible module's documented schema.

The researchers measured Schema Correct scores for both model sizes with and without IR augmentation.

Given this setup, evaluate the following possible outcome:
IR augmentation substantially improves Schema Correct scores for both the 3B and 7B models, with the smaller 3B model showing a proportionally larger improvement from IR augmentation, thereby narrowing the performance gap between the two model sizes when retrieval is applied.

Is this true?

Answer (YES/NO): NO